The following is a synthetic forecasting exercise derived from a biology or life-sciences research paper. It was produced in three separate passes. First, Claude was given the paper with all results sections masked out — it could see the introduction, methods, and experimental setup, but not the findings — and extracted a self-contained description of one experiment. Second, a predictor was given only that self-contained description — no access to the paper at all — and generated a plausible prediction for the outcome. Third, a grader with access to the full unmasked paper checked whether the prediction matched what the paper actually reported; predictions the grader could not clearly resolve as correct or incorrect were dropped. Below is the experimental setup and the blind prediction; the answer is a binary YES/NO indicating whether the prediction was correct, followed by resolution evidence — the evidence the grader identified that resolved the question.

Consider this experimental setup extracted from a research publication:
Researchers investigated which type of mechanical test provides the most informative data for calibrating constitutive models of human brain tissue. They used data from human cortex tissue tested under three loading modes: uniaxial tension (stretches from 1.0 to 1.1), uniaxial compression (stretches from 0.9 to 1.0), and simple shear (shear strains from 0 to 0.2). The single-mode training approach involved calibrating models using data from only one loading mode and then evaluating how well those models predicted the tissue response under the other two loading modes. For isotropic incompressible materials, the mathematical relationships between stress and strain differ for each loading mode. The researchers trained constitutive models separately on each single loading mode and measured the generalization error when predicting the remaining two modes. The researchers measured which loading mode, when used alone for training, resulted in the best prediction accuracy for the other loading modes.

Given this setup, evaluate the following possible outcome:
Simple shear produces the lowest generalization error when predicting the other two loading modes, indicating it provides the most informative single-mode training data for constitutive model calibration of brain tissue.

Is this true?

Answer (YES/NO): NO